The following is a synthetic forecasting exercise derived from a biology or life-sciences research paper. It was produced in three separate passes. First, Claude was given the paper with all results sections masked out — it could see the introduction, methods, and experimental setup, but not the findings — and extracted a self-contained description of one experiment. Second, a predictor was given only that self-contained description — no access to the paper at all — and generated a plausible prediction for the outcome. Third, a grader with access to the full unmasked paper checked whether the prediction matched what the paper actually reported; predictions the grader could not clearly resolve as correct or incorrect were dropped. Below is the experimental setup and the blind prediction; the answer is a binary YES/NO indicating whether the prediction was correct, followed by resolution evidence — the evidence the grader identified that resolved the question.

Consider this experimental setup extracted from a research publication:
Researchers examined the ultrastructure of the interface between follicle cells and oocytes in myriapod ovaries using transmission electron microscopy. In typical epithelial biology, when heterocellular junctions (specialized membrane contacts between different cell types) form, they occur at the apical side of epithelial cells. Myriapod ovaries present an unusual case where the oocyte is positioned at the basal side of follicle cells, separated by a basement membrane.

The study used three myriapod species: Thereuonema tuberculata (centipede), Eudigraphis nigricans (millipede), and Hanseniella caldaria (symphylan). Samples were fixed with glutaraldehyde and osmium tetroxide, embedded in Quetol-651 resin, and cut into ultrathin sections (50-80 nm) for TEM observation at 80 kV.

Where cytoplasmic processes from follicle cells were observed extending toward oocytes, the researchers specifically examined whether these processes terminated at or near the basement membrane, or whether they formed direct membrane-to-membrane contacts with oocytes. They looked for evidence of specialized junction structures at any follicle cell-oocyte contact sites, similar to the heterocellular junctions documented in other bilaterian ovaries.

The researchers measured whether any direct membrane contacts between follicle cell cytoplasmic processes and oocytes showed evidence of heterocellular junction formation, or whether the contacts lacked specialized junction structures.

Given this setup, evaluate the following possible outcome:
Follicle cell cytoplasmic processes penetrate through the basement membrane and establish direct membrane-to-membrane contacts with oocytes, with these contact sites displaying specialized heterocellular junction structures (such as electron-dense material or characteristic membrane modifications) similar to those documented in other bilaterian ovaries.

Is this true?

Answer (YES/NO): YES